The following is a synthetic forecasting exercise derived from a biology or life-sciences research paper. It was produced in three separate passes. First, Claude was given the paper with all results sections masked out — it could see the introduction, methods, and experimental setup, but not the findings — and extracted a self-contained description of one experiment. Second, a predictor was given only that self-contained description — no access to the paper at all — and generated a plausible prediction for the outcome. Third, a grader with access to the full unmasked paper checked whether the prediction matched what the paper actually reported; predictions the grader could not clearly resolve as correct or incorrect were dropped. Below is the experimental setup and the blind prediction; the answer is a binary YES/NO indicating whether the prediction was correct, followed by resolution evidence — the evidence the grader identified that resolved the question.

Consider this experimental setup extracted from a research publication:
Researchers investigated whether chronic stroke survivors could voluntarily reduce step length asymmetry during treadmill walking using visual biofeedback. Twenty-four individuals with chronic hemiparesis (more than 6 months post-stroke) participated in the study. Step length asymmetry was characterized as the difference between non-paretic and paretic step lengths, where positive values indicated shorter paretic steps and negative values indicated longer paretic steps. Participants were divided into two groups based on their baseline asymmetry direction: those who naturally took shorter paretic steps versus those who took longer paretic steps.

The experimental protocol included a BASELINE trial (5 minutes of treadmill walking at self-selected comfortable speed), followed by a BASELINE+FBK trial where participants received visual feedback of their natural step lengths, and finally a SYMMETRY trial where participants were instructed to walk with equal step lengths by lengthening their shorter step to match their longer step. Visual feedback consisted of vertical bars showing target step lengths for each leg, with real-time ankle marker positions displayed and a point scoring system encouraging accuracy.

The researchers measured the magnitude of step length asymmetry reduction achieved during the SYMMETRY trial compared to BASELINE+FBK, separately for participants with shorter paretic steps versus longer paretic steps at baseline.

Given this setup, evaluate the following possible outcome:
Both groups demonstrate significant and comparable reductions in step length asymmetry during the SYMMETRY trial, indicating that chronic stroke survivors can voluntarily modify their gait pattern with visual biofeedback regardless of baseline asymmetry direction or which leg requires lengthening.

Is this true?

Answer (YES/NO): NO